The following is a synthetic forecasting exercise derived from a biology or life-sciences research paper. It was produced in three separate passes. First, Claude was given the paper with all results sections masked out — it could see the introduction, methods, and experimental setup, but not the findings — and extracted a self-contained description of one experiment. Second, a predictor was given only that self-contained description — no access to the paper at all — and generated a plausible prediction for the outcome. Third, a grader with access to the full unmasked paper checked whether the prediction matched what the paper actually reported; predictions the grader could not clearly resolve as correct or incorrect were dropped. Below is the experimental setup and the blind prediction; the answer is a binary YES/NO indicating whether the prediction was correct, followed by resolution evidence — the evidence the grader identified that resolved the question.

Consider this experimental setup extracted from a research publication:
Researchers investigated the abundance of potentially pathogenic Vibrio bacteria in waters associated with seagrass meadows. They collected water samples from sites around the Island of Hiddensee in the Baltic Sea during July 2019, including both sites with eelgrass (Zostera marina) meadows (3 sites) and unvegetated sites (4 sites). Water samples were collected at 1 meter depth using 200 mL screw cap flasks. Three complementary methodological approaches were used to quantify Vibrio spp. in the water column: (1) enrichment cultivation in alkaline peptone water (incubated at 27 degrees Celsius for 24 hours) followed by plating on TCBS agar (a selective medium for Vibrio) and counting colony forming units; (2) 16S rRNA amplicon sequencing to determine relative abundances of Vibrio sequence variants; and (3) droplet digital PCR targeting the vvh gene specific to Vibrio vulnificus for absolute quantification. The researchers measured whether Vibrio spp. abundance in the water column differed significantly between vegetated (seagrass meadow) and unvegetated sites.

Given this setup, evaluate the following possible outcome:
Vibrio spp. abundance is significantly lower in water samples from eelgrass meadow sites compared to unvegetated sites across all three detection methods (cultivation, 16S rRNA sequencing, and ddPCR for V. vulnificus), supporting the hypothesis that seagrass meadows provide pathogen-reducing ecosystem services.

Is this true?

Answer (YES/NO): NO